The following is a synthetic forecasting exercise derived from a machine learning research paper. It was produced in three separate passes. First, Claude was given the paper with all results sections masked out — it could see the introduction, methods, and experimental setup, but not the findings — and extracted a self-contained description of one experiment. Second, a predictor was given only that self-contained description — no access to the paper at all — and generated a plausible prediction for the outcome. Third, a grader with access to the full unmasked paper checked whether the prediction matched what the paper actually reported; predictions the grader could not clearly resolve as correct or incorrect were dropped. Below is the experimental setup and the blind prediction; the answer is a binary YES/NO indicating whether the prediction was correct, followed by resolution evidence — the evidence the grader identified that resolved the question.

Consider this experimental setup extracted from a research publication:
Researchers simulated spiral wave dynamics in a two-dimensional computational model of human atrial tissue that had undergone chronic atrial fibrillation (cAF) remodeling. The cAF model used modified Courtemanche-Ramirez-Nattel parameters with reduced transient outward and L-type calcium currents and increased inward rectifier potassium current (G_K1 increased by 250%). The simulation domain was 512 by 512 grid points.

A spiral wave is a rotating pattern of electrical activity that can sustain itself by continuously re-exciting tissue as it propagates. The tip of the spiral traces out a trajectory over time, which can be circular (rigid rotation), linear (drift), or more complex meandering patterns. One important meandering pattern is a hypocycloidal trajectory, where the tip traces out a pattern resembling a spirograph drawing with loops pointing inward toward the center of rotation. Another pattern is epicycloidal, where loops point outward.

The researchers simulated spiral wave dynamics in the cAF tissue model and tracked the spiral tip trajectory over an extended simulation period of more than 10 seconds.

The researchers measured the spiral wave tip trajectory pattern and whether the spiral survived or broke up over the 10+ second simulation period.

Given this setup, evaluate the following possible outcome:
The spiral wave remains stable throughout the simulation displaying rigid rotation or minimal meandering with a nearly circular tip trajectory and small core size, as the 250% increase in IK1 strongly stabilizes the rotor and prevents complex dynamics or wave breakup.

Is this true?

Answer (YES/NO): NO